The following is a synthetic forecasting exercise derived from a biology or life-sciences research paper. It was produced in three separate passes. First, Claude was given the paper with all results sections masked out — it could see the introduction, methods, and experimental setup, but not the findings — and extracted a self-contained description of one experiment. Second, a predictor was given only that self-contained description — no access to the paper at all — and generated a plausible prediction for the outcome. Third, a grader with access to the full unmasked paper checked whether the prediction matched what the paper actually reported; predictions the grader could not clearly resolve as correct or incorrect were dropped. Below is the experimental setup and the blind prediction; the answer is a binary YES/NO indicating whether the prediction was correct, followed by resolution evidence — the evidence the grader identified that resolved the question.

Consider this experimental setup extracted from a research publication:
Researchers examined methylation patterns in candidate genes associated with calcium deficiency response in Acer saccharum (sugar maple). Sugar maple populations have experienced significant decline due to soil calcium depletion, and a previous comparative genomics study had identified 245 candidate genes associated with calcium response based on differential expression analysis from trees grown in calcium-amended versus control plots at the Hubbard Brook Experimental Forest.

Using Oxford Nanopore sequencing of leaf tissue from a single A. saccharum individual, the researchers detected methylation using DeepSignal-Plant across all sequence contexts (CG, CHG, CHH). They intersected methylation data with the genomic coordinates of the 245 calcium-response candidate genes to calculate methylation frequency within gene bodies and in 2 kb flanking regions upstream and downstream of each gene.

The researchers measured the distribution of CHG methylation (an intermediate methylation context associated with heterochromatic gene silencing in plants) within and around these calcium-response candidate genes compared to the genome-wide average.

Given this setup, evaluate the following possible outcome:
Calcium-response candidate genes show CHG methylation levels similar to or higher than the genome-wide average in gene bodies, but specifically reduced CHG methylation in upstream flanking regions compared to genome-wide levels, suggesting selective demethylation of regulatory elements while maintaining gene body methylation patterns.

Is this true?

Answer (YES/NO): NO